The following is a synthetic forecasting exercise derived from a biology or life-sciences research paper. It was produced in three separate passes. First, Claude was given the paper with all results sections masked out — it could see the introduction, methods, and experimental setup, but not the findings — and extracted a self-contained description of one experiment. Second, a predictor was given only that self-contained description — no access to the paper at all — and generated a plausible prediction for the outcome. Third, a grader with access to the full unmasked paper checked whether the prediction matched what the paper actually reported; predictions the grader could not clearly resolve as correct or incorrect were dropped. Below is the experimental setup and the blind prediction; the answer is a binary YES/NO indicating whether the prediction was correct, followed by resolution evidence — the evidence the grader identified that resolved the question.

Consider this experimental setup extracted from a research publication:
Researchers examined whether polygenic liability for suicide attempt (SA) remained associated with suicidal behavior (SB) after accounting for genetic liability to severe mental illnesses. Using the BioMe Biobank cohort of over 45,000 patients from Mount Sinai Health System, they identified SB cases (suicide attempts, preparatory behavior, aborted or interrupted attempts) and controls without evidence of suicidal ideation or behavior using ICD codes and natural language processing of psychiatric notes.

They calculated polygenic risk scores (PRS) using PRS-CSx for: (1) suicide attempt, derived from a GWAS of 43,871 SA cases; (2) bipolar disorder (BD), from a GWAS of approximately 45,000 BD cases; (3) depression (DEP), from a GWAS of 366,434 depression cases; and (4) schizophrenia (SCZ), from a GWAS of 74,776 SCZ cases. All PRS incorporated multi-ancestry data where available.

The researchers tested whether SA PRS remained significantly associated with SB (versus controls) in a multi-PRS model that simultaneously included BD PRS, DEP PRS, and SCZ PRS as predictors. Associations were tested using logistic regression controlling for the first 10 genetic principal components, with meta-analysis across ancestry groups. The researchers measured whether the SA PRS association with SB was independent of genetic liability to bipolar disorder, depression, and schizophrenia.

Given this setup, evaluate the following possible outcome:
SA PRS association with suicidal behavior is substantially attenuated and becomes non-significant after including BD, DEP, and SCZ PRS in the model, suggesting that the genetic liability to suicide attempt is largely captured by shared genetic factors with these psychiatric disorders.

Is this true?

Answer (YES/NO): NO